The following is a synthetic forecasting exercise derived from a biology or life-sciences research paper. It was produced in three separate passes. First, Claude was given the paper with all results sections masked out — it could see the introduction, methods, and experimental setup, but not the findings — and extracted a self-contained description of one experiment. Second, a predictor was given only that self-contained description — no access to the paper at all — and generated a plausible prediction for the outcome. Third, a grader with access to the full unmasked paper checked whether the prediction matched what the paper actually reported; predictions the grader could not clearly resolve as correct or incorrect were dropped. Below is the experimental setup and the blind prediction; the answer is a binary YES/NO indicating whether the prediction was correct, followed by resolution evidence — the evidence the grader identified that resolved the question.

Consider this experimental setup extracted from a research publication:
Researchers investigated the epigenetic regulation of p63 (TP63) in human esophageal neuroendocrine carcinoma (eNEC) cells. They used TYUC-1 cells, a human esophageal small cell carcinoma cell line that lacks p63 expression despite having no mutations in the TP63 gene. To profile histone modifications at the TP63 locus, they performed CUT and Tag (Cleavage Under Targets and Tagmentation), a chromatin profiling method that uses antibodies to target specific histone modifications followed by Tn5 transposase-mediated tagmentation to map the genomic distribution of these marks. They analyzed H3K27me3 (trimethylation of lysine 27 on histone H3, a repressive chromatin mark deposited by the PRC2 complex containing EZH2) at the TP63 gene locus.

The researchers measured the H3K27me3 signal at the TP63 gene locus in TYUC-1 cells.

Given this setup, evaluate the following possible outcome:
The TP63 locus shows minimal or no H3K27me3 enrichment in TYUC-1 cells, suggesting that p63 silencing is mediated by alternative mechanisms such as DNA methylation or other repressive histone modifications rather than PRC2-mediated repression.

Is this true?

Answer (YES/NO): NO